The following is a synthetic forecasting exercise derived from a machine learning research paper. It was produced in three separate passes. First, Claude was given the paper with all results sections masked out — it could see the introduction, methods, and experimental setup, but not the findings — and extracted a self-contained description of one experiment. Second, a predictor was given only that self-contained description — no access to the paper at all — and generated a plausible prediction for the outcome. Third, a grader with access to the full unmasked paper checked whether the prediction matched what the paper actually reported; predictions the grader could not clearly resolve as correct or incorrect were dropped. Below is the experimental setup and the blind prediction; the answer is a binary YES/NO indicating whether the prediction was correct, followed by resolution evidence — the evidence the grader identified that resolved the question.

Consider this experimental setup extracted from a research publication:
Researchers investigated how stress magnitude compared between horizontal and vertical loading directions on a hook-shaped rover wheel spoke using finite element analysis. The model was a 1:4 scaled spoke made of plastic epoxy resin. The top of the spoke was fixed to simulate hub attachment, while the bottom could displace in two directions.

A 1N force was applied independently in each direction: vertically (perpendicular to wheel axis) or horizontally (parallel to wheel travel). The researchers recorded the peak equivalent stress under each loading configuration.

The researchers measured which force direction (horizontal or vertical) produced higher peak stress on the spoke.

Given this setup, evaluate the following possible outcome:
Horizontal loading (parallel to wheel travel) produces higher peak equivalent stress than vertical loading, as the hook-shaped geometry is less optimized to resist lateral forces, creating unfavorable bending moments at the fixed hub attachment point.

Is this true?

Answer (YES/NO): YES